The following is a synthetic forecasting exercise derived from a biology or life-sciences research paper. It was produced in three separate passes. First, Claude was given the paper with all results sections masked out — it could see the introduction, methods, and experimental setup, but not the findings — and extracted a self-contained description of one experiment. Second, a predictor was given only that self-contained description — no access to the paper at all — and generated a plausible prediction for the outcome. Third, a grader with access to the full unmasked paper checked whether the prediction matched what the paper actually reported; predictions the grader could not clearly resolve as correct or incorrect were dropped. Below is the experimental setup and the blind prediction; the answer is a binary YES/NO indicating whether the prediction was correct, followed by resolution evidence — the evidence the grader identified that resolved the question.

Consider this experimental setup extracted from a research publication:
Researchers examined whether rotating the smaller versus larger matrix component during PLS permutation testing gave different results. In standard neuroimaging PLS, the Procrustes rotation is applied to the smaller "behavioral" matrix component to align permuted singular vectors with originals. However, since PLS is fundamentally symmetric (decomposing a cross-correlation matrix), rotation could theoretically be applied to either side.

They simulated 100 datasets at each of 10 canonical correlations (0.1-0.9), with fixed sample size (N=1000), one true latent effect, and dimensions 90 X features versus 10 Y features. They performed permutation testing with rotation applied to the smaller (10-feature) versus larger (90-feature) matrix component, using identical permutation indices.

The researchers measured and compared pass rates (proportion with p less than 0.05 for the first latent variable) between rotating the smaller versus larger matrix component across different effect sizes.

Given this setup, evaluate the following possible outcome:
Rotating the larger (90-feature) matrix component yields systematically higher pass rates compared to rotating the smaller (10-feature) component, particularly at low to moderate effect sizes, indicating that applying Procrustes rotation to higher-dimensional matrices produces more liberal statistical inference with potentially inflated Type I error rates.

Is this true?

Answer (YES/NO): NO